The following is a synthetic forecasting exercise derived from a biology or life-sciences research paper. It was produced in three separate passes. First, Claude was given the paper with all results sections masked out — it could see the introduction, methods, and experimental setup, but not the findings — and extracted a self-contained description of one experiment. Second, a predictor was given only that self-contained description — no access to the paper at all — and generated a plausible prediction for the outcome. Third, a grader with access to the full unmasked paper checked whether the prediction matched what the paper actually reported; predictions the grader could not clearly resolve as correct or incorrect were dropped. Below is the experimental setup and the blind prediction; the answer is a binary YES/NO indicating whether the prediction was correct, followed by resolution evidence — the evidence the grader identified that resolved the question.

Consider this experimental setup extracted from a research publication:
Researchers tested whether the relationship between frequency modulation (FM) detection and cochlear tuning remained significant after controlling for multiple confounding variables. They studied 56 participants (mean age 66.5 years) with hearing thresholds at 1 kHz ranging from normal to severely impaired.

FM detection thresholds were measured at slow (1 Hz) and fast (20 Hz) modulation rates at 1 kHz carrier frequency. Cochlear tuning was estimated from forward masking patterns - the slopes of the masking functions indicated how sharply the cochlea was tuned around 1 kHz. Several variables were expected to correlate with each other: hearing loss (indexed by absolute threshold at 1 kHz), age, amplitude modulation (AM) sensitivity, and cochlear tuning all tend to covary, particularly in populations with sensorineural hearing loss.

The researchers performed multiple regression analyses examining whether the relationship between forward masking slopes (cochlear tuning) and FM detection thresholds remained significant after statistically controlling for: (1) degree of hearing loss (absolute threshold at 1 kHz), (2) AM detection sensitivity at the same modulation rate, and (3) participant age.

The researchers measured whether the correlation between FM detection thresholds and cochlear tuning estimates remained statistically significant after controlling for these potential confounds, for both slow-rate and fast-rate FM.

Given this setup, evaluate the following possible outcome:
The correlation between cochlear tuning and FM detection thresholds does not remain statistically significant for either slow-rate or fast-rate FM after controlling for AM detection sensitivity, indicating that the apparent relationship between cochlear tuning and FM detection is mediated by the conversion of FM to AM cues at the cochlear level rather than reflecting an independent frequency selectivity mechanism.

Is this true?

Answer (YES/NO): NO